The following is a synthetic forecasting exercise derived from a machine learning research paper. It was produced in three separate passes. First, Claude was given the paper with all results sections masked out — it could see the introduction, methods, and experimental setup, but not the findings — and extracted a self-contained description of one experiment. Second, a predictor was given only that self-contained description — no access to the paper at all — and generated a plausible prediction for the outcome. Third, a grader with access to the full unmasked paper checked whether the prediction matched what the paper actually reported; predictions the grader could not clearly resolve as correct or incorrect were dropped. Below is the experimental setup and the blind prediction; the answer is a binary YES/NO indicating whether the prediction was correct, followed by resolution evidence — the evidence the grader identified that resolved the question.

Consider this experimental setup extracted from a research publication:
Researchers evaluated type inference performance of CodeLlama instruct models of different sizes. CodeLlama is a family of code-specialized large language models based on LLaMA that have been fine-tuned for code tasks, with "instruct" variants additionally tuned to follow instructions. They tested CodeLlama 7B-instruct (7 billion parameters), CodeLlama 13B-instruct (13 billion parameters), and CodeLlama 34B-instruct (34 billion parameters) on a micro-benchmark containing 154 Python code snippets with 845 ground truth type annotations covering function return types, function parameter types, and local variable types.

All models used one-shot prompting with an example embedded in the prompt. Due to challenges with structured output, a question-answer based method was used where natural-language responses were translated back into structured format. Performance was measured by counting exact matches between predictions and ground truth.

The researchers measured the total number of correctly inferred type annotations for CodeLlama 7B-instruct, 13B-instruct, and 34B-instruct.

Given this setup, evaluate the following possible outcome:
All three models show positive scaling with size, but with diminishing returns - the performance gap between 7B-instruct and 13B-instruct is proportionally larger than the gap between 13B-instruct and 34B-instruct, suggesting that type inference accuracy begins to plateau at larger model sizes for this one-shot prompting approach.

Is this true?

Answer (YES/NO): NO